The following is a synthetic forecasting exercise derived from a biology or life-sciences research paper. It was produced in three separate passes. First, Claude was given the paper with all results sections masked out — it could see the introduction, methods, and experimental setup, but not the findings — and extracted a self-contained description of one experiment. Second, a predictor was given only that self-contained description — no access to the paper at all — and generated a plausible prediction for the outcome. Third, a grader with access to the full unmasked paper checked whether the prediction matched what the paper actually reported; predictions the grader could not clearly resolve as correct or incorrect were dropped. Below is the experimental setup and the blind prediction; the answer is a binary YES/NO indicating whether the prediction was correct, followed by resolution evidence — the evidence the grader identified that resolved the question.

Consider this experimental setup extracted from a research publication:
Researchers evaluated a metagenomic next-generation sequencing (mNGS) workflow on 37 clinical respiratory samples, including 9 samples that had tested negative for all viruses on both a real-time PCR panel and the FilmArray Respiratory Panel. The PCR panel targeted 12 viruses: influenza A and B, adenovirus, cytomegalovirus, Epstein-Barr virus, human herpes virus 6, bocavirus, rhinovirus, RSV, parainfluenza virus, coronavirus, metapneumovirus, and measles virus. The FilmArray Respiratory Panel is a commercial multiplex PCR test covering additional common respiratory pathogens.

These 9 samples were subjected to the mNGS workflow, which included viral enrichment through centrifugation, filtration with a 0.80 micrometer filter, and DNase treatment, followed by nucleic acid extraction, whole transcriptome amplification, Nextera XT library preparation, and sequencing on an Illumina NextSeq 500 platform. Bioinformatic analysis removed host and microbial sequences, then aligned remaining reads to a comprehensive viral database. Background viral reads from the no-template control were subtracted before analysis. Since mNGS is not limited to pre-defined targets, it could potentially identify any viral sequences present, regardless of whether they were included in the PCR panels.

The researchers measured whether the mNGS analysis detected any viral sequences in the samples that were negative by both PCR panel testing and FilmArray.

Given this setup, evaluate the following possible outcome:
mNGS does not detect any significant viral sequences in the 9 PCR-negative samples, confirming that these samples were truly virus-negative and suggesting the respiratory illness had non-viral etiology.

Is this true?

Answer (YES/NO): YES